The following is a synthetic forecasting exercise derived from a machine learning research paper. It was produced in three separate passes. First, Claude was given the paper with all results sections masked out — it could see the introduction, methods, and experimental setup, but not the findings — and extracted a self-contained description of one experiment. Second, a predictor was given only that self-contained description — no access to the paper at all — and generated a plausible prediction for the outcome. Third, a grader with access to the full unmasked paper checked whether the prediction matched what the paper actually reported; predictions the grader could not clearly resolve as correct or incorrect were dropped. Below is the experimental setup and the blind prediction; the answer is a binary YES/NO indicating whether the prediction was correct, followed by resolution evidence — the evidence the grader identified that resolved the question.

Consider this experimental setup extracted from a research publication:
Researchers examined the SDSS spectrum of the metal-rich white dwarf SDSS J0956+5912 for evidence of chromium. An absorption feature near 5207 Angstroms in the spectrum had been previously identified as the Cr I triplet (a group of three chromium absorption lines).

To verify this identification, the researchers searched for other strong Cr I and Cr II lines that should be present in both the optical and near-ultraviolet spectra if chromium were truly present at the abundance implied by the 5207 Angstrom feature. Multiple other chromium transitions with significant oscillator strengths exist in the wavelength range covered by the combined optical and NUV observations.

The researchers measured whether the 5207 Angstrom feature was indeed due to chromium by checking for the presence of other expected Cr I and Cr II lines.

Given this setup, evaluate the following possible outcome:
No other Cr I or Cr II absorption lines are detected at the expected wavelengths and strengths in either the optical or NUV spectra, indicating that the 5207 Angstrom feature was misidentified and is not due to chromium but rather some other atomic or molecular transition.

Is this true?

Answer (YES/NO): NO